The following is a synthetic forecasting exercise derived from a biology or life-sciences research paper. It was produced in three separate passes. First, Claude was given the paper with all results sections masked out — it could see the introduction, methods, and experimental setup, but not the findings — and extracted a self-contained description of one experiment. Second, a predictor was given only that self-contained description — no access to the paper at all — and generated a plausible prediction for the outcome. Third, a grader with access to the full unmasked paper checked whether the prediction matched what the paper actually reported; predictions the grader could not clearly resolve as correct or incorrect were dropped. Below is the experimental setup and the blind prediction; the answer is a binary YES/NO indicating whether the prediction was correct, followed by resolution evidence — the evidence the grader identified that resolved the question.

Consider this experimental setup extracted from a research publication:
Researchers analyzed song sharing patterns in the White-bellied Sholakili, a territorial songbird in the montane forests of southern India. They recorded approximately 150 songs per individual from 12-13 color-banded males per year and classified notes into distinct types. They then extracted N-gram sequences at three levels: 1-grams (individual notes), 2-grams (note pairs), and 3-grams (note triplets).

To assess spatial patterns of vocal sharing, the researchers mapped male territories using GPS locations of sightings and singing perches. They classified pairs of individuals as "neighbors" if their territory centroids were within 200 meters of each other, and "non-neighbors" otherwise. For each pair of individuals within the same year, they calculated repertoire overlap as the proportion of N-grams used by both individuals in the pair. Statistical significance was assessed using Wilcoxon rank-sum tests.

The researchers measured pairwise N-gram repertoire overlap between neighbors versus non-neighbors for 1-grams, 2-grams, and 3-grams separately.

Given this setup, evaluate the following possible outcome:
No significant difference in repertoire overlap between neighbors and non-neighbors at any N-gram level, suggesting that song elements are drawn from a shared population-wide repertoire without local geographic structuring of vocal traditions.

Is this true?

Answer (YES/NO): NO